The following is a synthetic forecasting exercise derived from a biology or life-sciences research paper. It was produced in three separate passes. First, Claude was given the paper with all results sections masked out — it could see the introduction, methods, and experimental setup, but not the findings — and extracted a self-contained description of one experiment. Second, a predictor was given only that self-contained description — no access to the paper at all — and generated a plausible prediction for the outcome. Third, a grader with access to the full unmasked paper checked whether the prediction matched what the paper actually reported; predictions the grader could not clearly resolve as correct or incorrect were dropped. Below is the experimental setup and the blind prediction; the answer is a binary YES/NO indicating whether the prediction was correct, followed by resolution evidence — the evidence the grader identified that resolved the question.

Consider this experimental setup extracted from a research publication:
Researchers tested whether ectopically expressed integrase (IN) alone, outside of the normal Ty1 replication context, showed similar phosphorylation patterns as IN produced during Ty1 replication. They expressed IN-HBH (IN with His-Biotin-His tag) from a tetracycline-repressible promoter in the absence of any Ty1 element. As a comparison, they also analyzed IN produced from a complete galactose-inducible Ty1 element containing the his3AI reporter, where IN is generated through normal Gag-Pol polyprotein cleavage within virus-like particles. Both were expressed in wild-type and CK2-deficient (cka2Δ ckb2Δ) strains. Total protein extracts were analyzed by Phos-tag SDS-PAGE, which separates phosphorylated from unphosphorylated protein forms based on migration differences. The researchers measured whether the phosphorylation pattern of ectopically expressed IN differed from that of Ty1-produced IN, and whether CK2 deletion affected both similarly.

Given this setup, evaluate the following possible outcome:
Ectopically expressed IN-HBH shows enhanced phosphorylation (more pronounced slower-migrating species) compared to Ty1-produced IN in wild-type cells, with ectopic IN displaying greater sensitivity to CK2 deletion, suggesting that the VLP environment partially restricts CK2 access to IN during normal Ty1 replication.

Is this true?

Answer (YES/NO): NO